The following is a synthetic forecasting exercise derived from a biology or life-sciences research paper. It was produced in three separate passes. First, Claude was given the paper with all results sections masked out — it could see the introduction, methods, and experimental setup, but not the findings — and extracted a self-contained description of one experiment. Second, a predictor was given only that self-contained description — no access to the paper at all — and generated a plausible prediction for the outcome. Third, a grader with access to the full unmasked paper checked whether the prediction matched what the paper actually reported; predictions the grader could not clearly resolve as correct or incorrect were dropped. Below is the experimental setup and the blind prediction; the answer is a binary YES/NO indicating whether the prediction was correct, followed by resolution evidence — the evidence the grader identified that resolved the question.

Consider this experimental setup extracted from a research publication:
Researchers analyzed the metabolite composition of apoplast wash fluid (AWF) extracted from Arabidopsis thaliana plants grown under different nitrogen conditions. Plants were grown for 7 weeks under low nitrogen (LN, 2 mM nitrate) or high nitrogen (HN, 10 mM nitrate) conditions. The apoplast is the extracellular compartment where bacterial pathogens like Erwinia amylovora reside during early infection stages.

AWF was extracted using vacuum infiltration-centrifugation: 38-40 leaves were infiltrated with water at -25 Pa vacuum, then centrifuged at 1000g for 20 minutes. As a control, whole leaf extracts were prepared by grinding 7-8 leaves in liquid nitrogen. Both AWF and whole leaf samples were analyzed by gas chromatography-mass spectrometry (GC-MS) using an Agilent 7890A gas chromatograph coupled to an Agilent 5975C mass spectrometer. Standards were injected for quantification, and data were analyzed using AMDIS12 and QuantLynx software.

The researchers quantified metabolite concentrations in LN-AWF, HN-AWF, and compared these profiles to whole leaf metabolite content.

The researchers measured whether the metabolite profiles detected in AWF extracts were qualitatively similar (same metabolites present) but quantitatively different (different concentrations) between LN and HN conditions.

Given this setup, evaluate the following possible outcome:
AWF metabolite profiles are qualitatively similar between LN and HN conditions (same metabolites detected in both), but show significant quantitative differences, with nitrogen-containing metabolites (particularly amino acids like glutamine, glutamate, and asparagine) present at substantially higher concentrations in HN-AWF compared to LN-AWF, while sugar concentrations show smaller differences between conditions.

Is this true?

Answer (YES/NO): NO